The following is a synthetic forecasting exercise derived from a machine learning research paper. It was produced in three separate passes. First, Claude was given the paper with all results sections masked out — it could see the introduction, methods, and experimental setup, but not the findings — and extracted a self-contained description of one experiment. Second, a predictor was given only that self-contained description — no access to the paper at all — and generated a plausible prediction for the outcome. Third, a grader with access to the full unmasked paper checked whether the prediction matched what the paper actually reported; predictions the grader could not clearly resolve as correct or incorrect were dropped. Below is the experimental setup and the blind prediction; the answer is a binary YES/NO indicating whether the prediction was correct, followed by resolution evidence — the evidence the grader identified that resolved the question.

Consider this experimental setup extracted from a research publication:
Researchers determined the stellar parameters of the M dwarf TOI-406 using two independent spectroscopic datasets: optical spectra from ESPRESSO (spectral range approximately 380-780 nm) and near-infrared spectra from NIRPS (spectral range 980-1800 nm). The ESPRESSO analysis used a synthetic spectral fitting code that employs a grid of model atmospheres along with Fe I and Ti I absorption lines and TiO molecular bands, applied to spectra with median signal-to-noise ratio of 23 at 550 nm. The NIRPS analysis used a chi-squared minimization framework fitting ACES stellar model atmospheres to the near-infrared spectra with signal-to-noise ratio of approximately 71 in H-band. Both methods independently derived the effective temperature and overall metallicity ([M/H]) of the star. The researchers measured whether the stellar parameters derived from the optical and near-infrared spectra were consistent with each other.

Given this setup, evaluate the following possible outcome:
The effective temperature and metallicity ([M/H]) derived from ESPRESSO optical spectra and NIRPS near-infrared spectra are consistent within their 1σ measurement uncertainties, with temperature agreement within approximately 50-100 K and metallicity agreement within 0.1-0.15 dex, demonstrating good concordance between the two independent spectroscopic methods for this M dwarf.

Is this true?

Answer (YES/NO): YES